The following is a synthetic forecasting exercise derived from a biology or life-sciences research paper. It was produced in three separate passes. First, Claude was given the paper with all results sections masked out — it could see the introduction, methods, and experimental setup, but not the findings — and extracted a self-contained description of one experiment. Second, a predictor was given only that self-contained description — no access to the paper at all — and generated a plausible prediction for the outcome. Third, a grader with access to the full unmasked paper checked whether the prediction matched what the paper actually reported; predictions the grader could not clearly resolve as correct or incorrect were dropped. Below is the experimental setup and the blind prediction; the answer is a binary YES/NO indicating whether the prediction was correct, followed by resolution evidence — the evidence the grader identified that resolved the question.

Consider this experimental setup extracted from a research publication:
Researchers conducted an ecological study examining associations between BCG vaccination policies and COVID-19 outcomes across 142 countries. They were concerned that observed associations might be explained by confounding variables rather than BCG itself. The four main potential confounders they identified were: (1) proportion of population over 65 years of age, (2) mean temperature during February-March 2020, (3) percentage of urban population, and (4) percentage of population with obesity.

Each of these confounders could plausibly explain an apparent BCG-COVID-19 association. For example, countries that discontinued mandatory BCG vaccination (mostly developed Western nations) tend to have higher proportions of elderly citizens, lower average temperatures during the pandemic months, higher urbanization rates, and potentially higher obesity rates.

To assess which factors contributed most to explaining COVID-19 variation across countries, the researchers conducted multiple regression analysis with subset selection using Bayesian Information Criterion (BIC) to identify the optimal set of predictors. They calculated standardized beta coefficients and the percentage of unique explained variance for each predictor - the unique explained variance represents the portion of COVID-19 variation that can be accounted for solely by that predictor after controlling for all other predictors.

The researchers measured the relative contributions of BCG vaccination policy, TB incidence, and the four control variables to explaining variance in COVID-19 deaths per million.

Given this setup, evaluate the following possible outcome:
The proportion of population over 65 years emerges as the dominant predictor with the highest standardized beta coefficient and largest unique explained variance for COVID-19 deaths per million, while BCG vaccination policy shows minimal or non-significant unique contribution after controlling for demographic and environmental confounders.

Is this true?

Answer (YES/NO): NO